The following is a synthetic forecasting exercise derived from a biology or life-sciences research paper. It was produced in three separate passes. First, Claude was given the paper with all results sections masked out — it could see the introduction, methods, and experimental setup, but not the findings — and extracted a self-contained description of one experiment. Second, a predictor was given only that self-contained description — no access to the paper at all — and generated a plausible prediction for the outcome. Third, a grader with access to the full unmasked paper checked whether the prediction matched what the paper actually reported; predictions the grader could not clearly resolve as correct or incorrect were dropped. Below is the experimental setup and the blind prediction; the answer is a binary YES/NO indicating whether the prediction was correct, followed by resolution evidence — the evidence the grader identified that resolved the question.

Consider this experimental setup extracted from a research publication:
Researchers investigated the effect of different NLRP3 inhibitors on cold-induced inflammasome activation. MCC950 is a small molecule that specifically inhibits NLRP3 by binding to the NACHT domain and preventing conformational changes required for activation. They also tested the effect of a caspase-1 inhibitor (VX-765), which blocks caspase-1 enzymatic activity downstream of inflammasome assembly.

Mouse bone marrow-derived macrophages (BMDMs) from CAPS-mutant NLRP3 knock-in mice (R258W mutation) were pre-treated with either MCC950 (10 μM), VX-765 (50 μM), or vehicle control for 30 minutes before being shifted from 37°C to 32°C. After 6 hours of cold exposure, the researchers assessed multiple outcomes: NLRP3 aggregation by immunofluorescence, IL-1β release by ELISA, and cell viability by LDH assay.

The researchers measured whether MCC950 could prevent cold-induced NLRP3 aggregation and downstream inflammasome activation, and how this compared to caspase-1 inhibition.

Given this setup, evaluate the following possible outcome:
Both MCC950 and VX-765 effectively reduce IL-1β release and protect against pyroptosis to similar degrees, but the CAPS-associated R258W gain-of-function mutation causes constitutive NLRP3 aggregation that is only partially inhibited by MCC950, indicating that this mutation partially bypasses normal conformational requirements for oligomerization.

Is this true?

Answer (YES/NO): NO